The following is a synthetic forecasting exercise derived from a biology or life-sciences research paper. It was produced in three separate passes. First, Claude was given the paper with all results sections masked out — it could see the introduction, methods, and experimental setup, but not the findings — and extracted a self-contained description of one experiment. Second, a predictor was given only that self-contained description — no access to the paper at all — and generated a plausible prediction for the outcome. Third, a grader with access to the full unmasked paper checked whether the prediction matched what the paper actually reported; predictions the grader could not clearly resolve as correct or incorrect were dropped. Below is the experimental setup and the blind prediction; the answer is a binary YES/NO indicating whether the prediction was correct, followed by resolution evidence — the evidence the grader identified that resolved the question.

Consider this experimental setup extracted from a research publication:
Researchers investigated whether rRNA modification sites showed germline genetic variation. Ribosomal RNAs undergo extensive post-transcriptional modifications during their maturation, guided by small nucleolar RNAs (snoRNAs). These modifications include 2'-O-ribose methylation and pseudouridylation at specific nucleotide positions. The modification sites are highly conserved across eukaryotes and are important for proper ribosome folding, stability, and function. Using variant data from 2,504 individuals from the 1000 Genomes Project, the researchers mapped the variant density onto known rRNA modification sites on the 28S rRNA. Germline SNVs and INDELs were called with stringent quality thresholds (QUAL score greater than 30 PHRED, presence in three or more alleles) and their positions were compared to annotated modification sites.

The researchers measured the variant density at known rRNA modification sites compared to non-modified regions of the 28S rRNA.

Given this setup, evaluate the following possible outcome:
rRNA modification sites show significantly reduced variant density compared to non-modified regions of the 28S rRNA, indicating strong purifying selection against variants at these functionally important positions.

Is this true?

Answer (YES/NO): YES